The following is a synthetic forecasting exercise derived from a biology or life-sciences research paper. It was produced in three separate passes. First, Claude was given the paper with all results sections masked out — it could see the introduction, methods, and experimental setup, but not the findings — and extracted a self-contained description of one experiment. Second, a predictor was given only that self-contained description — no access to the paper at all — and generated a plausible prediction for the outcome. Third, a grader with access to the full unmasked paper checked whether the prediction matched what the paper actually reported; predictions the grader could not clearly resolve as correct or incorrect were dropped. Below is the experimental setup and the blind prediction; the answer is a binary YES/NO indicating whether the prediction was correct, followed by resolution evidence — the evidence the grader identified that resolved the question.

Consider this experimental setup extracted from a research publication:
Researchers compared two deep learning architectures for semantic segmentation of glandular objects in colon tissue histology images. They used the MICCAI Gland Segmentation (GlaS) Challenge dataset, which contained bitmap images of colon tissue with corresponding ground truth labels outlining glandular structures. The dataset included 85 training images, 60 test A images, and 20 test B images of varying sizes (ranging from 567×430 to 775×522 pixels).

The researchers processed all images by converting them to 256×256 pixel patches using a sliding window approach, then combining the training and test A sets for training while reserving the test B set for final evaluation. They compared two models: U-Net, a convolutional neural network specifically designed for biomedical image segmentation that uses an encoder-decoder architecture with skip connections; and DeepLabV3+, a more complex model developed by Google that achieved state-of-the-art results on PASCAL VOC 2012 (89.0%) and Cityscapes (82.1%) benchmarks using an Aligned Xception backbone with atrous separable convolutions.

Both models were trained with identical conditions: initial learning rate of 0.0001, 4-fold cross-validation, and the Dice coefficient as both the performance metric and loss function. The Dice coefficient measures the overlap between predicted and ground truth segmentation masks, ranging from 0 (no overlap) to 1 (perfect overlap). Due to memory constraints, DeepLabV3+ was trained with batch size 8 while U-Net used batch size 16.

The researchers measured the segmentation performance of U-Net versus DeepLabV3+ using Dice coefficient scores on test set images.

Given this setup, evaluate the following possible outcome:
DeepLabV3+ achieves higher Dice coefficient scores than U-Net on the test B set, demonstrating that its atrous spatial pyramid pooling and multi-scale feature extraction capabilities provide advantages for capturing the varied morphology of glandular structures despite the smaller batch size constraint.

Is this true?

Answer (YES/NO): YES